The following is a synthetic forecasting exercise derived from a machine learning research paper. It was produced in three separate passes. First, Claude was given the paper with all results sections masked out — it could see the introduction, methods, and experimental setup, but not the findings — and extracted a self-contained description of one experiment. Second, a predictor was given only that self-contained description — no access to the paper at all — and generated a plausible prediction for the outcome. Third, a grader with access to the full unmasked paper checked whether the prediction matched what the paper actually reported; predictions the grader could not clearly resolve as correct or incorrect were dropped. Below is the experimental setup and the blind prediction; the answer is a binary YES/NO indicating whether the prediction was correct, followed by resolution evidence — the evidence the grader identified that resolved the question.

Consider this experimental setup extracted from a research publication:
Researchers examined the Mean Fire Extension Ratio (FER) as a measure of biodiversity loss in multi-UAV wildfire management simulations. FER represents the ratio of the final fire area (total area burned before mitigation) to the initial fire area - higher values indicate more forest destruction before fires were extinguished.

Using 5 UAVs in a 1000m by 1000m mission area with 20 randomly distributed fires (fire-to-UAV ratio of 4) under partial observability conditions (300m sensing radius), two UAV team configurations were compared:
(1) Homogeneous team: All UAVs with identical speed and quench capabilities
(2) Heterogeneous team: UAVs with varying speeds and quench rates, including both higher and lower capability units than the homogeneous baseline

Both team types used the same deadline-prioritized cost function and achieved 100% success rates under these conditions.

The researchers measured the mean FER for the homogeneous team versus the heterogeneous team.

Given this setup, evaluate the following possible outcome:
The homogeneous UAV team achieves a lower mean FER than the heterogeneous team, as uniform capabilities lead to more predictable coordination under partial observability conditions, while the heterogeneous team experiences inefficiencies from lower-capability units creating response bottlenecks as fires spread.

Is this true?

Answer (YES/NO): YES